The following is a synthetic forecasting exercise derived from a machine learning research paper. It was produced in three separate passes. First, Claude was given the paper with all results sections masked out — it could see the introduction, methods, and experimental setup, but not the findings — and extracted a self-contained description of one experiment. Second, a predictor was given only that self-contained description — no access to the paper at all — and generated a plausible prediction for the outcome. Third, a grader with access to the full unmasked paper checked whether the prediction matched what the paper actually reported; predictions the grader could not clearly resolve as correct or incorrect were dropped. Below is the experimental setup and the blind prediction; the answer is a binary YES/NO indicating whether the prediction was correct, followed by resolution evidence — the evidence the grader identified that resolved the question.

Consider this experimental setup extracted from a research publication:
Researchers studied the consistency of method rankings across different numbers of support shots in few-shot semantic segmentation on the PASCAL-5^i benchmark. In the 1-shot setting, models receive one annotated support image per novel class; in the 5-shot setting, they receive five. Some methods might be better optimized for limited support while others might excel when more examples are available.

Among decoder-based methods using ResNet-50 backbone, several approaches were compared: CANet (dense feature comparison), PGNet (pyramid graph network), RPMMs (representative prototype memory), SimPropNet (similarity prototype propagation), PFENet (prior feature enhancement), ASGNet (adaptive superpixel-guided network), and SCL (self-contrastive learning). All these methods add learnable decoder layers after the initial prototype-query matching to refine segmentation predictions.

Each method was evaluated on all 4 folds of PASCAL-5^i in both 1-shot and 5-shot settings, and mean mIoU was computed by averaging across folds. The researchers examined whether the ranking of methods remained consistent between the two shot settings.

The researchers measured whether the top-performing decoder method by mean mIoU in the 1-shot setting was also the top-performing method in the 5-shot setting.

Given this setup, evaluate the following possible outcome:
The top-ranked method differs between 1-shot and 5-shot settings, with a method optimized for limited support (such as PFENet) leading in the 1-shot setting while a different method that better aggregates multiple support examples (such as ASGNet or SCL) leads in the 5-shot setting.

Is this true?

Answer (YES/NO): NO